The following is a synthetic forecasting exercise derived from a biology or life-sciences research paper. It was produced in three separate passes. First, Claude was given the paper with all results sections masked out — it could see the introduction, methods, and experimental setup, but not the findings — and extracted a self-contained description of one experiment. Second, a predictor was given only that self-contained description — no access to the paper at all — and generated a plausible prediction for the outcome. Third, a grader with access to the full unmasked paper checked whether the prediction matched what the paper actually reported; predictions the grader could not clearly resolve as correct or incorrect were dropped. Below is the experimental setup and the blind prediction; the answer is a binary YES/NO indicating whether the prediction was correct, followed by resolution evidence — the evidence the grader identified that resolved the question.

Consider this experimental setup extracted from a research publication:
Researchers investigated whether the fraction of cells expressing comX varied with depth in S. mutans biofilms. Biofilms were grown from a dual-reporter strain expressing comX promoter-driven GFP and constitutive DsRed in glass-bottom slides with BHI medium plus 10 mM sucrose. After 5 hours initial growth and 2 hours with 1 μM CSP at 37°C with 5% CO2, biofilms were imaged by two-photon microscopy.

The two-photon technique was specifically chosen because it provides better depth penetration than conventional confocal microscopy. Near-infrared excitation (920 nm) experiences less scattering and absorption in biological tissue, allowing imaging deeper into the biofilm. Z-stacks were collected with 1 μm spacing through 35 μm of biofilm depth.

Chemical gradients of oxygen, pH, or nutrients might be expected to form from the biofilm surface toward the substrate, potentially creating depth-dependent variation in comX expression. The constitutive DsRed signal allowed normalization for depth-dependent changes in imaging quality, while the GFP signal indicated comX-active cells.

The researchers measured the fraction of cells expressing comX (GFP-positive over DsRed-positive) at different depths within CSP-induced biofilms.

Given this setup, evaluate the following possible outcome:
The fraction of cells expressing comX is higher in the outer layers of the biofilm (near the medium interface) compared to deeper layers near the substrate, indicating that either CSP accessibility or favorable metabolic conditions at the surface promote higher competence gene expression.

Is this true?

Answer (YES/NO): NO